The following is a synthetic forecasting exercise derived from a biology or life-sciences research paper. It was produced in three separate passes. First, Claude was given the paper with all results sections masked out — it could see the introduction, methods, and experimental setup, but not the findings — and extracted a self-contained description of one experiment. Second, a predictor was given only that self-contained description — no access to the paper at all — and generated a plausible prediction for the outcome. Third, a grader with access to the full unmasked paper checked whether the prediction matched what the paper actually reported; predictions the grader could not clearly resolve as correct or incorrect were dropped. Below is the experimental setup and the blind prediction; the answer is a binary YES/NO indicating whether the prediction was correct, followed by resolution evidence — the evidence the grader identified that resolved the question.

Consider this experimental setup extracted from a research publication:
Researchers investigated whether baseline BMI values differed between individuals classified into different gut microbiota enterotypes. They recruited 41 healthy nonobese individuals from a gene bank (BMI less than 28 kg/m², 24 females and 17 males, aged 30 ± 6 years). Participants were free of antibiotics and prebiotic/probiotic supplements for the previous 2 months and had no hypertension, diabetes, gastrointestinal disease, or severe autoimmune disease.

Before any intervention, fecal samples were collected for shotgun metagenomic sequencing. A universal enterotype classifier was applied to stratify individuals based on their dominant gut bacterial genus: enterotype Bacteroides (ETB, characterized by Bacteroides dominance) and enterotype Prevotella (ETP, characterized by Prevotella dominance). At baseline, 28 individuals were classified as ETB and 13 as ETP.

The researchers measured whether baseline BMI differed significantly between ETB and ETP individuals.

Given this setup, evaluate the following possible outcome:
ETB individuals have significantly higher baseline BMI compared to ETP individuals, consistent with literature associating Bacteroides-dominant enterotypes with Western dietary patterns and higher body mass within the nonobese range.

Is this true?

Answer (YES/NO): NO